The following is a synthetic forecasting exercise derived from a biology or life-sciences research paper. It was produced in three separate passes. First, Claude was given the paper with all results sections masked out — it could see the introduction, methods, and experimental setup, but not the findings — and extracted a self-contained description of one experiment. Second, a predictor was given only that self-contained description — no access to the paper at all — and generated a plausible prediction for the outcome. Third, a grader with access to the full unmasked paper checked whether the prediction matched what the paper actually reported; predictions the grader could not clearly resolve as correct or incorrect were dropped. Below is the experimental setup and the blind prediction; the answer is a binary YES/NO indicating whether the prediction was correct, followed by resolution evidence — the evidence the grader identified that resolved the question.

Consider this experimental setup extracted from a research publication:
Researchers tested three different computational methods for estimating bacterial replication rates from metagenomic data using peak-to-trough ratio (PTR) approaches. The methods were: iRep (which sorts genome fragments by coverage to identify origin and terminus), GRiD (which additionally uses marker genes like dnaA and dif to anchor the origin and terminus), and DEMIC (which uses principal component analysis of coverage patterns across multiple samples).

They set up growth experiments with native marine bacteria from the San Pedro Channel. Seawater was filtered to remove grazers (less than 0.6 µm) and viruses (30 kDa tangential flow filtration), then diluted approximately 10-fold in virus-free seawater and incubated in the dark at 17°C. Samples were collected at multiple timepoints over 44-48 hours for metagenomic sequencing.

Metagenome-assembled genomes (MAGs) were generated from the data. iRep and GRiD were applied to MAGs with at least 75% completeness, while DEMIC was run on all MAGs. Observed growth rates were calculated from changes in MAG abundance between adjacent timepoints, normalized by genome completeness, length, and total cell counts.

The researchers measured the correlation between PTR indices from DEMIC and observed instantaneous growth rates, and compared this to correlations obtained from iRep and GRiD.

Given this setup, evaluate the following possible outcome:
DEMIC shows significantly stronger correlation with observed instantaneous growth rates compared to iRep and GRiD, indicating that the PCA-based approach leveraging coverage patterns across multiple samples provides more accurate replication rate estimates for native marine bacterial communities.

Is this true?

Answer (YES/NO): NO